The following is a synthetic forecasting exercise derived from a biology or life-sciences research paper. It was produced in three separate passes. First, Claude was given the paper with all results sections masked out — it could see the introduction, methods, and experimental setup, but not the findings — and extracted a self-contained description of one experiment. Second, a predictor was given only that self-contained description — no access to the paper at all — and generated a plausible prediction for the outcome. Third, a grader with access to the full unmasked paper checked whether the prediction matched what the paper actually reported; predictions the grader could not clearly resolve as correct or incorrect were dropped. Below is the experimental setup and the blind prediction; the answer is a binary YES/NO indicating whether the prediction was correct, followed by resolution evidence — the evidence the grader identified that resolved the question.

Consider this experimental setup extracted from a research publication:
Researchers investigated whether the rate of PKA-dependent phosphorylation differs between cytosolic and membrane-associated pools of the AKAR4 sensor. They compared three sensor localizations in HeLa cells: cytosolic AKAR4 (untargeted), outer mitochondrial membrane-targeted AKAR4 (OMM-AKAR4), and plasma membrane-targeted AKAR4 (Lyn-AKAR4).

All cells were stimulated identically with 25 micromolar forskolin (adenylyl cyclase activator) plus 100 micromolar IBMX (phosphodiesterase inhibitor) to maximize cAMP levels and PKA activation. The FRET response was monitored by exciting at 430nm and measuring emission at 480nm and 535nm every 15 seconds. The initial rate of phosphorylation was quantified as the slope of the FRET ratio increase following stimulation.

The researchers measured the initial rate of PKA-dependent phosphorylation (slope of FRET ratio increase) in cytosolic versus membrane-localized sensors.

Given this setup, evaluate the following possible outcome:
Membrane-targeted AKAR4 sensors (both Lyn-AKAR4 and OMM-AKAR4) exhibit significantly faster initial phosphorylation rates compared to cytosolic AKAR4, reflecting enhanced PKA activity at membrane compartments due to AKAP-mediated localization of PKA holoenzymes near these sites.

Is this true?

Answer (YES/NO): NO